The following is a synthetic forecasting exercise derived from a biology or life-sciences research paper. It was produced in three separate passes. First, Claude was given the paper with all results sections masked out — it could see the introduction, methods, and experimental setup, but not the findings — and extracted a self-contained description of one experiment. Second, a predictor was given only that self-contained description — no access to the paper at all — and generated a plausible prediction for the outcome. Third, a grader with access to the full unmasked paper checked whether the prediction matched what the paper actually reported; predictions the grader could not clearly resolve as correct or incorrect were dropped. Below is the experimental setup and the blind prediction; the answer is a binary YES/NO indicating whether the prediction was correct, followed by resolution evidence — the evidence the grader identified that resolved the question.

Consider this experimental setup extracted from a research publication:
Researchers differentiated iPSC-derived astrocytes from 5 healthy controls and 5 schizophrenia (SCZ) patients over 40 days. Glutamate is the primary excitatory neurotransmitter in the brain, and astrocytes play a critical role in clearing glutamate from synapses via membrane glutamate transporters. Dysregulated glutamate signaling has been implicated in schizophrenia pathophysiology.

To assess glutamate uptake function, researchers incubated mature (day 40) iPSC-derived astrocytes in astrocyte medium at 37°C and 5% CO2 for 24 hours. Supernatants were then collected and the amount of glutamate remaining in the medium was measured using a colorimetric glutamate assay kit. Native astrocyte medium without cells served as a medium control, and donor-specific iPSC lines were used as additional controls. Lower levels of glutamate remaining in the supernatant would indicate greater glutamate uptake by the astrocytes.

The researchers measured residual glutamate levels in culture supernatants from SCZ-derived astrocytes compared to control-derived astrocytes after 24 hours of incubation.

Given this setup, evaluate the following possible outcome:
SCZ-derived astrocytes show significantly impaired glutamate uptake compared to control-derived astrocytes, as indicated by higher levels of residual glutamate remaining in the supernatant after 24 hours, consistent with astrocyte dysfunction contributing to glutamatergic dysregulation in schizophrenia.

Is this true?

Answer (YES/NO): YES